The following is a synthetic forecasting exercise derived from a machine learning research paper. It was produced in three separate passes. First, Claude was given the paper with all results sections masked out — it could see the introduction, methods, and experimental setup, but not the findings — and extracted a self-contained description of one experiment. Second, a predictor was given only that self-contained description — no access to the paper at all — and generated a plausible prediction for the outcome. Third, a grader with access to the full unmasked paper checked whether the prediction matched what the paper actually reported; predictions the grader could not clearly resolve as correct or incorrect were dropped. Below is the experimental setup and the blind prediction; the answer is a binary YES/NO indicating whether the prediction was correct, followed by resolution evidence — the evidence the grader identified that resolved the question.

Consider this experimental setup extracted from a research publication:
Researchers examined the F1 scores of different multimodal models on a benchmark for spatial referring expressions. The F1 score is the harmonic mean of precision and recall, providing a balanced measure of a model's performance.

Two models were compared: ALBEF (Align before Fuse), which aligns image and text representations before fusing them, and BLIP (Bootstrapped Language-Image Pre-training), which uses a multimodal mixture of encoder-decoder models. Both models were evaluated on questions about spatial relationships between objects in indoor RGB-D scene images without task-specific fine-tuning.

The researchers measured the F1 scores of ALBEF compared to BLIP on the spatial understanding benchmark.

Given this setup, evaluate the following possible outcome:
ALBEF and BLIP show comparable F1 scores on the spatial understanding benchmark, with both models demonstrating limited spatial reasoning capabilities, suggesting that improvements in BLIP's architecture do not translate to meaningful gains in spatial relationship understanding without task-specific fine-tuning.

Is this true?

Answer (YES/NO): NO